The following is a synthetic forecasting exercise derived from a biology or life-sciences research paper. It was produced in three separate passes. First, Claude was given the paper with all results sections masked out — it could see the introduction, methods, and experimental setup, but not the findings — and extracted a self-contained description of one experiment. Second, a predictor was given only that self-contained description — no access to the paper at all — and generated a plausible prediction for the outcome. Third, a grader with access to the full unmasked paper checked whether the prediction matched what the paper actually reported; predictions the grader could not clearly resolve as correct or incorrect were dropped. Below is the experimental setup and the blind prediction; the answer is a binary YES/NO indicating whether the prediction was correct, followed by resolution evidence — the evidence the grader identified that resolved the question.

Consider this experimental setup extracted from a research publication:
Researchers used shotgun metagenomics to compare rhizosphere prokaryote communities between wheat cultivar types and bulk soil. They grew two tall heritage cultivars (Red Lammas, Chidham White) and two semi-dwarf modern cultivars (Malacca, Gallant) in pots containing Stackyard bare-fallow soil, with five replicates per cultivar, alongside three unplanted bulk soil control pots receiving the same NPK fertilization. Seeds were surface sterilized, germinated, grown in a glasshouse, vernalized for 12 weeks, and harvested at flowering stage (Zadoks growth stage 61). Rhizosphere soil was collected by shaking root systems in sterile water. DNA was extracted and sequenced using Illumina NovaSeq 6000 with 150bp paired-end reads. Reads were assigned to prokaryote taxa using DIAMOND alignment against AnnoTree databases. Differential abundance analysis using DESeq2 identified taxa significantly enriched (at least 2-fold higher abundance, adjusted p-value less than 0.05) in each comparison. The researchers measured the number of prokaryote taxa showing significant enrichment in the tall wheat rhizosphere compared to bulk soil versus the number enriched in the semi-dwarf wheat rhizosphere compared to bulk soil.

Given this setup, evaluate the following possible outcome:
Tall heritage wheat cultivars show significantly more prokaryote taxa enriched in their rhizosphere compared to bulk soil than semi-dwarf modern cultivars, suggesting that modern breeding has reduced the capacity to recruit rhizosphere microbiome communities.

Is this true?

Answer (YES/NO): YES